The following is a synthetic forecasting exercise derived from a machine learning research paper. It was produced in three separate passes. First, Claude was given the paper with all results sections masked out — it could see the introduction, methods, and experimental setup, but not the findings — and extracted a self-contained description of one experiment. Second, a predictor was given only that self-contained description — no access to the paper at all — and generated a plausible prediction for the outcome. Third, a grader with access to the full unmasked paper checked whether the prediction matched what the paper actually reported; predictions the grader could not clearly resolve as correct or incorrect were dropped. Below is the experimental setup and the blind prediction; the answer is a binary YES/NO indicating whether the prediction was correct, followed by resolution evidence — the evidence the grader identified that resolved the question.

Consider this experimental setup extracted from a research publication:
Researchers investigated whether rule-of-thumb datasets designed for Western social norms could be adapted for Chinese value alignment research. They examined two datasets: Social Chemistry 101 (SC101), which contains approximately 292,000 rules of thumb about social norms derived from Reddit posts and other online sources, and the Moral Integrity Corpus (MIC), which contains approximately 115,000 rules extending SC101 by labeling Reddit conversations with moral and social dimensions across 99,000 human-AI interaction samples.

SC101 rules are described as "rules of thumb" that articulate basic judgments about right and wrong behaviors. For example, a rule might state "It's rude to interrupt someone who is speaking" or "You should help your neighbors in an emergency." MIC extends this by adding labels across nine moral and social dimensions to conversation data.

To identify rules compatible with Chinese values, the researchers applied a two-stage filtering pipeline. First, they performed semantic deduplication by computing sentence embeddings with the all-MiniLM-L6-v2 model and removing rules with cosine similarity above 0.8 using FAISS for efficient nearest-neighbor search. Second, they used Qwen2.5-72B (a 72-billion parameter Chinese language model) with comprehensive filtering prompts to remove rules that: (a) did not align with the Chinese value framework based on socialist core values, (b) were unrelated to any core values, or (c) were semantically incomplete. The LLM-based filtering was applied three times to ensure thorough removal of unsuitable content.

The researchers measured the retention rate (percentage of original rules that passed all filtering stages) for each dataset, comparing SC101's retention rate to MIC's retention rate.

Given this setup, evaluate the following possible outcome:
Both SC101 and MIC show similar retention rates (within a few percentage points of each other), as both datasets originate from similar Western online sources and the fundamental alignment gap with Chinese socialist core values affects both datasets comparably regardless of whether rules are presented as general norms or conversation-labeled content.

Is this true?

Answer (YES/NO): NO